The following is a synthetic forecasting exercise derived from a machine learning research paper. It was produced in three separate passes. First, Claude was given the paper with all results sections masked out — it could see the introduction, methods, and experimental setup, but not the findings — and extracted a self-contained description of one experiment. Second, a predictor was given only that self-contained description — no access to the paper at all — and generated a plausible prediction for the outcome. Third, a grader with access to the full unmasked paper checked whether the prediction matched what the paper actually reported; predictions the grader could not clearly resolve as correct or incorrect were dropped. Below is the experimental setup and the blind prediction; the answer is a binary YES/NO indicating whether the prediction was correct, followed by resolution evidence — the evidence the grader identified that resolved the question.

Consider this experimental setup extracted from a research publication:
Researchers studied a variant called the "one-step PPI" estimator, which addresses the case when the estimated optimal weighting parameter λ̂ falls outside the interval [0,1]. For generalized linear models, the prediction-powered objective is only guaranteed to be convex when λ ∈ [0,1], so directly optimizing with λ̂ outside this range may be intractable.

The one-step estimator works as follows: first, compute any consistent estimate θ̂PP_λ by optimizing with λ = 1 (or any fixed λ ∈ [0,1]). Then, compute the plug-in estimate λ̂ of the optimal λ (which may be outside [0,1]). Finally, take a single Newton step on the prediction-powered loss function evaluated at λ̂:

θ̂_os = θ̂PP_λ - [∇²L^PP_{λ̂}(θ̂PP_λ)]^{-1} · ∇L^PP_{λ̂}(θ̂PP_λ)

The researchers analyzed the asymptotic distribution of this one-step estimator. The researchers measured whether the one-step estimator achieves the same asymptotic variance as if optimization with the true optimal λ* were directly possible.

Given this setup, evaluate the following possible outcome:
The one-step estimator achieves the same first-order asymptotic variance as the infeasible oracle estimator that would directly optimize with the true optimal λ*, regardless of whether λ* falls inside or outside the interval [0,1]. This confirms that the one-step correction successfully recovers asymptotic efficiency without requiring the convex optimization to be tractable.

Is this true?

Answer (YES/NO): YES